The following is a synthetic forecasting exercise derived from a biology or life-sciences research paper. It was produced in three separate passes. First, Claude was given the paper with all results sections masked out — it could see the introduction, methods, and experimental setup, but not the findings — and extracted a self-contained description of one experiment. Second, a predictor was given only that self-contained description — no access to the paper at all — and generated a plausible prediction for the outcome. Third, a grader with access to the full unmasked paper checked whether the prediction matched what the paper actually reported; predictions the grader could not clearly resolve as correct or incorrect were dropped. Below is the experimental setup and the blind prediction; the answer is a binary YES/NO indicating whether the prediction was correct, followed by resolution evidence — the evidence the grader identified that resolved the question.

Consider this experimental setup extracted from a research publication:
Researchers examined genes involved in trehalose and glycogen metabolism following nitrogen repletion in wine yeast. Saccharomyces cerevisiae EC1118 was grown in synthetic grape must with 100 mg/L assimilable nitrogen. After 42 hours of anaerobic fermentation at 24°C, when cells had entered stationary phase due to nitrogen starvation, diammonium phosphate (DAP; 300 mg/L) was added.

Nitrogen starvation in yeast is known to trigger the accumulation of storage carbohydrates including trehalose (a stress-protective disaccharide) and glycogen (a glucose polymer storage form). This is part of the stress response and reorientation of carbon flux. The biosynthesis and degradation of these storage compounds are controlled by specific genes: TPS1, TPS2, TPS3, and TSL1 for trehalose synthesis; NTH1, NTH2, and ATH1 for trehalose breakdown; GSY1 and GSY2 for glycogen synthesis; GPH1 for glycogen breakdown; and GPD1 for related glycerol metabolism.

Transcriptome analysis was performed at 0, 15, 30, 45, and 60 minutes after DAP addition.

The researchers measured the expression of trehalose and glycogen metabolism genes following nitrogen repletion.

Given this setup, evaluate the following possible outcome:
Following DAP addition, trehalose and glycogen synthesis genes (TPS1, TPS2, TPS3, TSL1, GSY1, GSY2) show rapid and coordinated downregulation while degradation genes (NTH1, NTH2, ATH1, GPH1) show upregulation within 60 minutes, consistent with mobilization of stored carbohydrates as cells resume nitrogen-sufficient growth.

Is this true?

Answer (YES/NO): NO